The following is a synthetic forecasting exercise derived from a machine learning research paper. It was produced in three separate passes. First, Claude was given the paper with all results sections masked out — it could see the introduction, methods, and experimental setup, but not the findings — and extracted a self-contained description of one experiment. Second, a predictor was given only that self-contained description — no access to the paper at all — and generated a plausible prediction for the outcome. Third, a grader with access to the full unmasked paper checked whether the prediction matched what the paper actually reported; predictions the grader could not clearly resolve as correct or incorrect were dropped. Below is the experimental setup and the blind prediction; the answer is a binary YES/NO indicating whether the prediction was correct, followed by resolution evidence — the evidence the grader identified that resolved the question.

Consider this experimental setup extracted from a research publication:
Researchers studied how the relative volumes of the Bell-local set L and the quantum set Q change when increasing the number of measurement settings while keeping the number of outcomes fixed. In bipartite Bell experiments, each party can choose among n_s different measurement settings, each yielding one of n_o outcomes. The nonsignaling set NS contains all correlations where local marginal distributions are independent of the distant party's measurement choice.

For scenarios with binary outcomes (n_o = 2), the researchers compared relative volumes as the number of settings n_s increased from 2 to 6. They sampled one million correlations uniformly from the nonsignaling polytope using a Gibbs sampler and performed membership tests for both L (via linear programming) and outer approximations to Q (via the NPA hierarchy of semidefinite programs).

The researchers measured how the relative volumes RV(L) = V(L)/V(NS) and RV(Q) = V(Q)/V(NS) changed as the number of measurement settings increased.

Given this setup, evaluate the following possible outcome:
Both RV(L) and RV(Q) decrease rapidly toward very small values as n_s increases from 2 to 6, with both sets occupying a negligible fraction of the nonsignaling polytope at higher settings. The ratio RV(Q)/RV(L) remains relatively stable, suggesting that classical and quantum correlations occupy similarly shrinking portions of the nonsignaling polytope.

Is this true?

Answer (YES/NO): NO